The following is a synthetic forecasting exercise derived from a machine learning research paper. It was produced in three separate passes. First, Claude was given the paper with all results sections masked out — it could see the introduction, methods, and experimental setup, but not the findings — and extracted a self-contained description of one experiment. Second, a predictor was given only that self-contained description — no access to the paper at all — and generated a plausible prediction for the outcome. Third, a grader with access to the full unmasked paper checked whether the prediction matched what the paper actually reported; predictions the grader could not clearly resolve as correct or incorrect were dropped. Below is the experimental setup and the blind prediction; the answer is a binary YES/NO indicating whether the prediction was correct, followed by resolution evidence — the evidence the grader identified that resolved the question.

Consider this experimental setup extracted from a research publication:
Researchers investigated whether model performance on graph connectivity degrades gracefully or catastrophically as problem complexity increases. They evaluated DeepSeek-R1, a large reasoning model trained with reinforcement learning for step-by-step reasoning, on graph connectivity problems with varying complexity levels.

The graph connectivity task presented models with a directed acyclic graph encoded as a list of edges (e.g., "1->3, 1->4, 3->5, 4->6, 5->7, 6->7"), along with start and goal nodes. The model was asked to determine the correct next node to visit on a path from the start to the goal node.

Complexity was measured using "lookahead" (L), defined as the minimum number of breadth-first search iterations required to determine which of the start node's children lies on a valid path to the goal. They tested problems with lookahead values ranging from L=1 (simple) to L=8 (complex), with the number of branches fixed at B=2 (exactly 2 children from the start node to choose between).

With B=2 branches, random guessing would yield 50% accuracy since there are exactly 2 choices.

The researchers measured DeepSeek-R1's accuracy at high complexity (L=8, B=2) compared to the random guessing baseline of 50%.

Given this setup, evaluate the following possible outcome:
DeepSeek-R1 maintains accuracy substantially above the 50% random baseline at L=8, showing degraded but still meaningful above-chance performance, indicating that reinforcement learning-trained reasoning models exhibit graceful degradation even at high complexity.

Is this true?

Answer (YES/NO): NO